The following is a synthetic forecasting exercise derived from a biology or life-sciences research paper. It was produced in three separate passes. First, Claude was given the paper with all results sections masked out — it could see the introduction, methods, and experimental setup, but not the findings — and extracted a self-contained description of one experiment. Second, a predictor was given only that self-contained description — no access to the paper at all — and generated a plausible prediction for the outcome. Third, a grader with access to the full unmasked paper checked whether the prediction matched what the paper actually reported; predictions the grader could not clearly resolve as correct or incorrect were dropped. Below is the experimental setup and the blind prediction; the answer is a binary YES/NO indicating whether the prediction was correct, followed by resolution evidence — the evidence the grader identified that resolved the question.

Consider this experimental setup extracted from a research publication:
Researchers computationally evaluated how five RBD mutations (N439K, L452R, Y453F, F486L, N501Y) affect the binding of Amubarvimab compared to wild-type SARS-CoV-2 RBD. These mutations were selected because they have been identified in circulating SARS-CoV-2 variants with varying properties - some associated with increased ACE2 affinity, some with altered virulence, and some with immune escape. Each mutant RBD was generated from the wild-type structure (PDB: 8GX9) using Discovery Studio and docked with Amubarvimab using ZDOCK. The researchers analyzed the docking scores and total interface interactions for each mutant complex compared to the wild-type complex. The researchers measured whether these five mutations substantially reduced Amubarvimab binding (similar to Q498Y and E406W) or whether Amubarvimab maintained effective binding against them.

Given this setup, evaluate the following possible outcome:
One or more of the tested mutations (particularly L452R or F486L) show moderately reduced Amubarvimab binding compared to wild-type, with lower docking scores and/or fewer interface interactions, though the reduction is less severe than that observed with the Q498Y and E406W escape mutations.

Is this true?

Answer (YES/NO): NO